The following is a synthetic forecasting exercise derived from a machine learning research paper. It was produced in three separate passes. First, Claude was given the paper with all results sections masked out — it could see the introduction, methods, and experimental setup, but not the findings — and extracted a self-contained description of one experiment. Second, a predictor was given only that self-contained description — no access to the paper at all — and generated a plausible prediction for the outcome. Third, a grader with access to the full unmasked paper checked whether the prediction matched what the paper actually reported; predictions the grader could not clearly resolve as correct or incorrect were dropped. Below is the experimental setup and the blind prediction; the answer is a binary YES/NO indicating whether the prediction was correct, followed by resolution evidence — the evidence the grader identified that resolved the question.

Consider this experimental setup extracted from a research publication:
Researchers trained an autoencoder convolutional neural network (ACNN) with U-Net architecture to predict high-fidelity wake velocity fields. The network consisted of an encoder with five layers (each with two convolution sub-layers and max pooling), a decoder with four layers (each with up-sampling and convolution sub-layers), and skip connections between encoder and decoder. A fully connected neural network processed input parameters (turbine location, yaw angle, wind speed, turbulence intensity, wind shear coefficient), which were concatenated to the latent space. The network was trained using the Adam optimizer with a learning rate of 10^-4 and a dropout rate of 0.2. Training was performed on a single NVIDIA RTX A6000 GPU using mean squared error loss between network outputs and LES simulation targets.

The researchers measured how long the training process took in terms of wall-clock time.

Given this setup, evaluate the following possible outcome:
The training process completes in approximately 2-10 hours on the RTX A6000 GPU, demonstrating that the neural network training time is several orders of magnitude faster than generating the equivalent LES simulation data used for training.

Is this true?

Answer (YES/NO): NO